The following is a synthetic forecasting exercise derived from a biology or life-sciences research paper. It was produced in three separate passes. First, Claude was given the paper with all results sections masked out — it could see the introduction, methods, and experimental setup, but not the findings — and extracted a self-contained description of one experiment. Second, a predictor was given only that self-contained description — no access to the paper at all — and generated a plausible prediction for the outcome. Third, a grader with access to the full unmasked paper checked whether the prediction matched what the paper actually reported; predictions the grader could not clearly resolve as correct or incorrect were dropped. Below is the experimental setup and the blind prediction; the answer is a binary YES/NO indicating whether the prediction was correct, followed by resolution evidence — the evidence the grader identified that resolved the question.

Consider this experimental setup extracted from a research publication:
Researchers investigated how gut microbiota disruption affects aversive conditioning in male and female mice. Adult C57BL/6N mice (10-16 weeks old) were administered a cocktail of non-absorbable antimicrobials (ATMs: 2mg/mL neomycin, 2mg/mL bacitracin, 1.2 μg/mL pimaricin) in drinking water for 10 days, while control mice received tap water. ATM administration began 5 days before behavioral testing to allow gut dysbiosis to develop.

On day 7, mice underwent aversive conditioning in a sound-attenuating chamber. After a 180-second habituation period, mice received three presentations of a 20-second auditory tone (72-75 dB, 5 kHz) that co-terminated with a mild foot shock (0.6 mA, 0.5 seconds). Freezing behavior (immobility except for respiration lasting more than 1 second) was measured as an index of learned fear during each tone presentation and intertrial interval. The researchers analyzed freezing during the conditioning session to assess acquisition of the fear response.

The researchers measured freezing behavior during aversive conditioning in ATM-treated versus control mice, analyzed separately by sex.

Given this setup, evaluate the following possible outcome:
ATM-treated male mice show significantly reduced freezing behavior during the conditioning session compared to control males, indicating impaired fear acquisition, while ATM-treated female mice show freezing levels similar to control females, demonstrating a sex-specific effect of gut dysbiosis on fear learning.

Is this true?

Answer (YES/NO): NO